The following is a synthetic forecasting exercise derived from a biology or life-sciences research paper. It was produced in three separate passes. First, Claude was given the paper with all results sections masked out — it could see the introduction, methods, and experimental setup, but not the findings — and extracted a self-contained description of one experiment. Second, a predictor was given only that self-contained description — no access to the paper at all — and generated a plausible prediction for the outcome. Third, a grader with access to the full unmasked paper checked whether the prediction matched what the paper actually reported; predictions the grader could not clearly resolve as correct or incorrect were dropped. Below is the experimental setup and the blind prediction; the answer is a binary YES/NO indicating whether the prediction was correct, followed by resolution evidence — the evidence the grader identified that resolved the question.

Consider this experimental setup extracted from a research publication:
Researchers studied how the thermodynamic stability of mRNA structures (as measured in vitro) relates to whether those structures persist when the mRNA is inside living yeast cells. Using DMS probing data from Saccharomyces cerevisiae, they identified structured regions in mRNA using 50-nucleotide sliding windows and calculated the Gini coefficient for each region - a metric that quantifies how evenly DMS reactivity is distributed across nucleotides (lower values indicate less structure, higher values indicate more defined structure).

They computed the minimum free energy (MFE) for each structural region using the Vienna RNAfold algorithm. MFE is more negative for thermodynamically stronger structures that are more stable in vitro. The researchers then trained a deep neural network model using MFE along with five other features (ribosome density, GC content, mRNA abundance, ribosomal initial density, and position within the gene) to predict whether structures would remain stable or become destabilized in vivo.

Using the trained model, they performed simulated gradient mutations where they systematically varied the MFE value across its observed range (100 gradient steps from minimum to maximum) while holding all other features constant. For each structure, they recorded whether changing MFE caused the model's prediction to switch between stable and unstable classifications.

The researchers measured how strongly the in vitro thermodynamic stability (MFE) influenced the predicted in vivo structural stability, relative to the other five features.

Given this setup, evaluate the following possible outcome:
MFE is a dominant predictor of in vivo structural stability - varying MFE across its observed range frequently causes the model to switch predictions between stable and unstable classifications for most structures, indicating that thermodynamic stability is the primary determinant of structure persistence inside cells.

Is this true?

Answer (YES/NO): NO